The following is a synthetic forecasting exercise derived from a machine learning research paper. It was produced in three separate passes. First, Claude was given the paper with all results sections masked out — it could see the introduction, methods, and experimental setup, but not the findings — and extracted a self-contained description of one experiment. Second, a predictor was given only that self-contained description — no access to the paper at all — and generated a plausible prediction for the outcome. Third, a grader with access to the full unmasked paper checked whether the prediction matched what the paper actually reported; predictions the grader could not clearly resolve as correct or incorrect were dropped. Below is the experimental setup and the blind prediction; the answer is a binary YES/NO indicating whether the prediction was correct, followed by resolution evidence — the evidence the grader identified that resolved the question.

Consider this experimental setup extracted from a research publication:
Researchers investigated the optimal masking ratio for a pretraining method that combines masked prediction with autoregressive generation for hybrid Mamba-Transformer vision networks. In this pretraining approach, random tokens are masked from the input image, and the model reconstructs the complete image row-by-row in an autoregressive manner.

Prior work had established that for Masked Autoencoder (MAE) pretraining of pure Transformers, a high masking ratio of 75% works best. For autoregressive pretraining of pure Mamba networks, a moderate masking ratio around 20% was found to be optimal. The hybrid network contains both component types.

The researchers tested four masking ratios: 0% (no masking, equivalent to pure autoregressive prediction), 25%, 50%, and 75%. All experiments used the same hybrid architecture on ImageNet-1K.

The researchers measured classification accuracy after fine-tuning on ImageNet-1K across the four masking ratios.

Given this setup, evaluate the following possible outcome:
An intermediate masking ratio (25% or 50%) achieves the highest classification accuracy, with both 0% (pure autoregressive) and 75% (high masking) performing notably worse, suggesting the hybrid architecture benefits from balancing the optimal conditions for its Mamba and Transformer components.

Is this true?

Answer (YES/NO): NO